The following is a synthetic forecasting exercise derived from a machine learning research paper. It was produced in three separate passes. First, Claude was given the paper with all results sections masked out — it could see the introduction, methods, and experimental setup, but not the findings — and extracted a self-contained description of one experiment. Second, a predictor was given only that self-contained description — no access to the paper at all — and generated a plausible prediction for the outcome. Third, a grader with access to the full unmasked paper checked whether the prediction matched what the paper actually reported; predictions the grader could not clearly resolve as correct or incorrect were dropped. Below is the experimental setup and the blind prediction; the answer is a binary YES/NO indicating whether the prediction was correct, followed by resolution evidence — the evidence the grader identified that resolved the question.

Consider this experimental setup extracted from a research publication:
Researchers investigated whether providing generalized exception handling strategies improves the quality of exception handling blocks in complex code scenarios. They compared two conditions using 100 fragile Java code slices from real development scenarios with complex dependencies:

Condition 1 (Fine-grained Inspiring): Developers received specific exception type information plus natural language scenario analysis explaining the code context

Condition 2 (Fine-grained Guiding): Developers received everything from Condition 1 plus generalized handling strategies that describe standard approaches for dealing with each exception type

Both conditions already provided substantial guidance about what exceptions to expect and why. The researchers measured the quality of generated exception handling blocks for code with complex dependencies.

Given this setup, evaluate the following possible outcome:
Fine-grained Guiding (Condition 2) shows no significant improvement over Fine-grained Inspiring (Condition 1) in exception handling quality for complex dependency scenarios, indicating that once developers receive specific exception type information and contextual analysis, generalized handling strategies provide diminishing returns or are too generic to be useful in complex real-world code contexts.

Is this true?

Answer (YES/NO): NO